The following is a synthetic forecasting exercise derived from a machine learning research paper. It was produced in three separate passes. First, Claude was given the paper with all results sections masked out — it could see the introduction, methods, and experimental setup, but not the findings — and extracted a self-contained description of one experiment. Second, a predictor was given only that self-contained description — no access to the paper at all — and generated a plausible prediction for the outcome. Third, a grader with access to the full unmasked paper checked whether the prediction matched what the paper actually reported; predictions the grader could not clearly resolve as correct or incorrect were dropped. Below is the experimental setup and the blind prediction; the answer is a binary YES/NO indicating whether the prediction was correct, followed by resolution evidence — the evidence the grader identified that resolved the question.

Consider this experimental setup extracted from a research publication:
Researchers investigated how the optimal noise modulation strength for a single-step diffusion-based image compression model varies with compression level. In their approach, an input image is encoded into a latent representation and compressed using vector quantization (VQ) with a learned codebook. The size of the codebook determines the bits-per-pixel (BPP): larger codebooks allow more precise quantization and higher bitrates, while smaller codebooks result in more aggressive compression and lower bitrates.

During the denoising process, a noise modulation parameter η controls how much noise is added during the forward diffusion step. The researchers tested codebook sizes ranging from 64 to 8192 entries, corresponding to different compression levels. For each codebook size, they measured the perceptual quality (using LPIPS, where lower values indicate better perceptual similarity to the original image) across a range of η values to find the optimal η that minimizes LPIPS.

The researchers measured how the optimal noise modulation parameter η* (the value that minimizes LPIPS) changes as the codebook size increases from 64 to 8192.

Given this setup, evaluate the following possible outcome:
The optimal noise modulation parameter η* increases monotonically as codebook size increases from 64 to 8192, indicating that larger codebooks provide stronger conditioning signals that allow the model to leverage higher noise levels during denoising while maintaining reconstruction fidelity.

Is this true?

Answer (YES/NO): NO